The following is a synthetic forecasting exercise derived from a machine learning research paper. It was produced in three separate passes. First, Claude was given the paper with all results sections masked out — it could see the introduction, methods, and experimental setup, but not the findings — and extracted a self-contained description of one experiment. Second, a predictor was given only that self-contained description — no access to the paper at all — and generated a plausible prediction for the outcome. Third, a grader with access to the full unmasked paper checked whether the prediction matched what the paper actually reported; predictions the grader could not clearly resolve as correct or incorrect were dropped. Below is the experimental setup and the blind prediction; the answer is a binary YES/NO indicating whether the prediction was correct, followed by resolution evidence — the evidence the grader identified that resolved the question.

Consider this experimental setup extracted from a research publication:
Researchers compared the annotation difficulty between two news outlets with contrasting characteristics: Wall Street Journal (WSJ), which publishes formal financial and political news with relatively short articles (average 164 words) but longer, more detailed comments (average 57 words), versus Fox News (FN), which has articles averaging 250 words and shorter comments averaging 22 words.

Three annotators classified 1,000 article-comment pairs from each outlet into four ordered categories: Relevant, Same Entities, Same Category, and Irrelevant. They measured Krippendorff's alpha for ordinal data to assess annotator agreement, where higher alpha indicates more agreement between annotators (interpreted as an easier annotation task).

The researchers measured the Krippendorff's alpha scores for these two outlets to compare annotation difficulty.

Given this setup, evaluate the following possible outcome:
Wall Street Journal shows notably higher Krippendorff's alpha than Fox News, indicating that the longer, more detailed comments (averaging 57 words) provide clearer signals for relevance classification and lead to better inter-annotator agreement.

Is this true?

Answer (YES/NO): NO